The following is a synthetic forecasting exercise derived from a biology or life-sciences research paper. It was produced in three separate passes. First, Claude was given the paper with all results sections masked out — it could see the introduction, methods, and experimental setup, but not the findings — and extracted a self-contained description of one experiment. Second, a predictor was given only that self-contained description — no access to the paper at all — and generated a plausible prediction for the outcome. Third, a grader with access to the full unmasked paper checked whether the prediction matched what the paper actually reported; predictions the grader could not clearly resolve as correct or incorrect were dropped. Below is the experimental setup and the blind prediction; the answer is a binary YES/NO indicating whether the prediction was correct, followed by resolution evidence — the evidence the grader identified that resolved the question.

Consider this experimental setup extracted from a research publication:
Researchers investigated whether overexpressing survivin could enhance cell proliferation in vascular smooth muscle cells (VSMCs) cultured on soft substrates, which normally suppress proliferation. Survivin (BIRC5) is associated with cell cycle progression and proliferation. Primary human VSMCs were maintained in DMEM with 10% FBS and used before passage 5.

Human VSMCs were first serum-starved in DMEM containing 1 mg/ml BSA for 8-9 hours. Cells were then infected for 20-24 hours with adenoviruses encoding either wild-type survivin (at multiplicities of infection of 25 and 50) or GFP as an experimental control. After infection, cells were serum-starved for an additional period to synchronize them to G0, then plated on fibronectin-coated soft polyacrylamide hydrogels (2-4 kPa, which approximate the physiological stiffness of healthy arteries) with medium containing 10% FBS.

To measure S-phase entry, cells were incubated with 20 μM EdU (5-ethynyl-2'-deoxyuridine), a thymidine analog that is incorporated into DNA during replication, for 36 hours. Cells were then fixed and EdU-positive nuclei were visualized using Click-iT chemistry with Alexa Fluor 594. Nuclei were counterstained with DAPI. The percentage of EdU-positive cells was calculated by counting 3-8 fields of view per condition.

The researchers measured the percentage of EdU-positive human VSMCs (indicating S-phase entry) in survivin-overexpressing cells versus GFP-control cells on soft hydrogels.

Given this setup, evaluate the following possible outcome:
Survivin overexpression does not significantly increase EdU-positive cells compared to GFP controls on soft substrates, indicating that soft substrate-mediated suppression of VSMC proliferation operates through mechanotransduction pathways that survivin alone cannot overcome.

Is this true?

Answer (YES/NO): NO